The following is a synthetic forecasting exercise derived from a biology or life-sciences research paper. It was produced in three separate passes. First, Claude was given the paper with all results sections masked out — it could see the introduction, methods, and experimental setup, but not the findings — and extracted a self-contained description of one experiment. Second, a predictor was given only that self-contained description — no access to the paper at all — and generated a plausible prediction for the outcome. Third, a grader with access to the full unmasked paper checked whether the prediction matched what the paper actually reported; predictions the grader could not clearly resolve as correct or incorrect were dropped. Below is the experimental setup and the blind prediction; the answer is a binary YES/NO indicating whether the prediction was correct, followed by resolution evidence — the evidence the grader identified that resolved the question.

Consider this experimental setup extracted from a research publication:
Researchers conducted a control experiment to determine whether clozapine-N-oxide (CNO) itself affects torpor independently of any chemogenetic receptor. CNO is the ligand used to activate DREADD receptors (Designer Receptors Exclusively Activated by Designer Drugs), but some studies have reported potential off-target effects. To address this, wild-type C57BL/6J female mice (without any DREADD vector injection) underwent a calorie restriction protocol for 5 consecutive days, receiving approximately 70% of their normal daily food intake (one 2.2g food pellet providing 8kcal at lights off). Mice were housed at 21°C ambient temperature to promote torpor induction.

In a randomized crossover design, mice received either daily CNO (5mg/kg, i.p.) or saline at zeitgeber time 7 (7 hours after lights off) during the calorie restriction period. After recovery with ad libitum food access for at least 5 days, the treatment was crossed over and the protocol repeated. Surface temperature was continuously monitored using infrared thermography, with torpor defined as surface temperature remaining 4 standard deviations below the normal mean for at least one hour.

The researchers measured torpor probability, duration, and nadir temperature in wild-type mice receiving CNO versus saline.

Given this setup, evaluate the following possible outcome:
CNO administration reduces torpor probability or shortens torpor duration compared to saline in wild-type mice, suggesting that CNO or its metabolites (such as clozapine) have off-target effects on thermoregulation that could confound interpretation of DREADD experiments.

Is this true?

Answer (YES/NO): NO